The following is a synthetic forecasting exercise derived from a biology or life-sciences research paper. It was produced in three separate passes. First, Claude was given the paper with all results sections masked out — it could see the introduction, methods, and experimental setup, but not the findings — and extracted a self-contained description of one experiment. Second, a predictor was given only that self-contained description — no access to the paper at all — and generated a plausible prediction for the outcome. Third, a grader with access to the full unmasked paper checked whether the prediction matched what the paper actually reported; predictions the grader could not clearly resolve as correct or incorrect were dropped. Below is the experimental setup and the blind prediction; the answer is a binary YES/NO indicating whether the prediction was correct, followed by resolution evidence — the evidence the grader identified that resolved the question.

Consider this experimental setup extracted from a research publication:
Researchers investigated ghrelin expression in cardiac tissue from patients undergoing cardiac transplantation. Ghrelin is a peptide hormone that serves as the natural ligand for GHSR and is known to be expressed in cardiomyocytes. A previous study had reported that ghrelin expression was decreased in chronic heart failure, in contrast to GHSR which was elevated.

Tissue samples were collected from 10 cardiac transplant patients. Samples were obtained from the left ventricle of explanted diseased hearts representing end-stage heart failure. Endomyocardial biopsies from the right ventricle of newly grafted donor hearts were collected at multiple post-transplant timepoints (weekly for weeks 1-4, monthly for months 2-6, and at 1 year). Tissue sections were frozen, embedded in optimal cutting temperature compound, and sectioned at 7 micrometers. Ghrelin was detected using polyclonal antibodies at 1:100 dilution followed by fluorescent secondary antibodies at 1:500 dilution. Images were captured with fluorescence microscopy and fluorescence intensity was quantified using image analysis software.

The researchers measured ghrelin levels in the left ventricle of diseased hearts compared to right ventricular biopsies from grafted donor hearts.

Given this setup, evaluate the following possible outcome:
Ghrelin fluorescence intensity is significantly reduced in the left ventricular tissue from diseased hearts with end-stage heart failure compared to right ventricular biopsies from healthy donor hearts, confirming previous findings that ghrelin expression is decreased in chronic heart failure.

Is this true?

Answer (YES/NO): NO